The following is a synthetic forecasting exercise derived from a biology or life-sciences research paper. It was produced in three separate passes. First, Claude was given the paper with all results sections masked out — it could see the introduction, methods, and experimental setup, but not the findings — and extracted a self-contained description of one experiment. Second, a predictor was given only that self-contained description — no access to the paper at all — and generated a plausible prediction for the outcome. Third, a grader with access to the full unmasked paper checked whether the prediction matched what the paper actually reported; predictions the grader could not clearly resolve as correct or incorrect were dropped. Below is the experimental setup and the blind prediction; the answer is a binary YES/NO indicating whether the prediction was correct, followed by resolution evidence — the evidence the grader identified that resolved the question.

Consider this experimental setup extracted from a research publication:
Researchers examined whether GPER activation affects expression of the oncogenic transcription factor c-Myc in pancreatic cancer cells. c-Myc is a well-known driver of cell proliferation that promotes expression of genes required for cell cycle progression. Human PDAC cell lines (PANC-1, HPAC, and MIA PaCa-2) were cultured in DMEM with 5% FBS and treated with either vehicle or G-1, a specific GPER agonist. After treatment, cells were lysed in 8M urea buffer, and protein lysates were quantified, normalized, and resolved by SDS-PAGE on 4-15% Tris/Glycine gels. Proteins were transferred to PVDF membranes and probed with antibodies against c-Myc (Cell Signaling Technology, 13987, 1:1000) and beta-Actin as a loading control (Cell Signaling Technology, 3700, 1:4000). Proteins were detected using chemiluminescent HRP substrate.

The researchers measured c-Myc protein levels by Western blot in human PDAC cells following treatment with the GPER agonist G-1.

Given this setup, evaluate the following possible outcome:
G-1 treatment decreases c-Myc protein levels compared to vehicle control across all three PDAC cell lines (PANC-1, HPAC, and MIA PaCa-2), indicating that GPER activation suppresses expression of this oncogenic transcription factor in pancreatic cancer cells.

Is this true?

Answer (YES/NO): YES